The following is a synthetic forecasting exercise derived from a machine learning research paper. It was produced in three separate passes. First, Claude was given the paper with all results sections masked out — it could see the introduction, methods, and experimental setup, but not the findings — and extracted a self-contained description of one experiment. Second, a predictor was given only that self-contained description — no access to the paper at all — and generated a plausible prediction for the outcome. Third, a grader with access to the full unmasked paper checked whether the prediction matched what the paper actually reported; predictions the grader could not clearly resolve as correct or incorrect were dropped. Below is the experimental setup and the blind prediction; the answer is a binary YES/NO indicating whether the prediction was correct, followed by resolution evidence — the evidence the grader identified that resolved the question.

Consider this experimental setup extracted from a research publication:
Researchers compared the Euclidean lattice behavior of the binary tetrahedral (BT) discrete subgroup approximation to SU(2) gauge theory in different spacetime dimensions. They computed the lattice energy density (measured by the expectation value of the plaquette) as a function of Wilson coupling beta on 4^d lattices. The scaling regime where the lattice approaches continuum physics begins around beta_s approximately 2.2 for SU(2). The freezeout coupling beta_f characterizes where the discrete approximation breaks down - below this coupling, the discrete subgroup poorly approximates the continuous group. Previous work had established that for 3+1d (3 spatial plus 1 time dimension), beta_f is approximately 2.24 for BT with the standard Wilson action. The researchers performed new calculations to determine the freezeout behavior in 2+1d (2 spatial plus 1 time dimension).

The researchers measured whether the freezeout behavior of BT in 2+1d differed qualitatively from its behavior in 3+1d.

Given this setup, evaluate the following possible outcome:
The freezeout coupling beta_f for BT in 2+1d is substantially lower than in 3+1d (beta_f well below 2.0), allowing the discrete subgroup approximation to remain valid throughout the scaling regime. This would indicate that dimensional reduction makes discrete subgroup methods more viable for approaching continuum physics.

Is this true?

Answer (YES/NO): NO